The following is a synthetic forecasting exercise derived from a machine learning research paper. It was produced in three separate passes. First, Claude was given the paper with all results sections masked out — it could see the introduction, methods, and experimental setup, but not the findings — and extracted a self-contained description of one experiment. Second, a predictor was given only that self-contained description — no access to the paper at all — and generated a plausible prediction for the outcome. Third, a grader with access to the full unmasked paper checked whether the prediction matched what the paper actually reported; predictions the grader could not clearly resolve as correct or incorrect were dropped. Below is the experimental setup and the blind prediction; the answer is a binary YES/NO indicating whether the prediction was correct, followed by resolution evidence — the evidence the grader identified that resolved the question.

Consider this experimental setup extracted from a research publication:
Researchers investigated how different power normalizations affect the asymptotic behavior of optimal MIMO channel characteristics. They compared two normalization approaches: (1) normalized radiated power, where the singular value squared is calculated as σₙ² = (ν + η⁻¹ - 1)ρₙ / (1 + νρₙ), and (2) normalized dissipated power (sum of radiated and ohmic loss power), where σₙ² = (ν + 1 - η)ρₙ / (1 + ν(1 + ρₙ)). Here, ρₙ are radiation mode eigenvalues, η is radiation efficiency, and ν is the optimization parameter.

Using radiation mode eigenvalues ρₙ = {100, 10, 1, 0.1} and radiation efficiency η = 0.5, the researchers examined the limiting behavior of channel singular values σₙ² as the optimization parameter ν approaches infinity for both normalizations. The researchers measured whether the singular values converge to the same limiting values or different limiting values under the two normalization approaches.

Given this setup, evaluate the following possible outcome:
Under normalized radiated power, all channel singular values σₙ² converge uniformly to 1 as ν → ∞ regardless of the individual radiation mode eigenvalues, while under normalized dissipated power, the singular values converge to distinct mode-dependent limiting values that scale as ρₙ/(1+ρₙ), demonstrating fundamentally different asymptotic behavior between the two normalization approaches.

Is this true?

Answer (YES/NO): YES